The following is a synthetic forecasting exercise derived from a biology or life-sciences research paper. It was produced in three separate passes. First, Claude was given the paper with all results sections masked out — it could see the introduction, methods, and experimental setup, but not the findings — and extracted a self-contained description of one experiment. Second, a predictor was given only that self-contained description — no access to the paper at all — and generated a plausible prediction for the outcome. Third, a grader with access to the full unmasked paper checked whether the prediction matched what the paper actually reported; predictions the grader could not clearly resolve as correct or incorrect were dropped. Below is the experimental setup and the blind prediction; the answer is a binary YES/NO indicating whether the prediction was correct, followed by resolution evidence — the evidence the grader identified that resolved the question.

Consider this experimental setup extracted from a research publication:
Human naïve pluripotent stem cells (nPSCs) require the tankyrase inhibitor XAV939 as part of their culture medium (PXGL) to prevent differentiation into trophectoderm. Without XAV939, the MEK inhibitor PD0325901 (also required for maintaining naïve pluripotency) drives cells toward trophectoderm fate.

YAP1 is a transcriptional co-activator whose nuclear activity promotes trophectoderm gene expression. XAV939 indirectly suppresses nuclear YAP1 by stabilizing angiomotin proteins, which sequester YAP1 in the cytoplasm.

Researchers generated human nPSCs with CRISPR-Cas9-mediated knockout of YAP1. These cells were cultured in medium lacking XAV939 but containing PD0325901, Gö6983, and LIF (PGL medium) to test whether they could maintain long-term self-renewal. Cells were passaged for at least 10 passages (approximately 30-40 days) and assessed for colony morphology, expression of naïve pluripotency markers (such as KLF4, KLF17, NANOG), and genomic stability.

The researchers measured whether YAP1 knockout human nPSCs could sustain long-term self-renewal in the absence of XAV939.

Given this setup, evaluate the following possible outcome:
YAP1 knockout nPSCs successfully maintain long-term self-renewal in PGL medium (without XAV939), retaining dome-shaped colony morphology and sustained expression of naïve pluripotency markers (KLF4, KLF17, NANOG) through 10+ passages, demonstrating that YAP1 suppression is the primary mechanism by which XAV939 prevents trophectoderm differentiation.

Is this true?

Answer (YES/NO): YES